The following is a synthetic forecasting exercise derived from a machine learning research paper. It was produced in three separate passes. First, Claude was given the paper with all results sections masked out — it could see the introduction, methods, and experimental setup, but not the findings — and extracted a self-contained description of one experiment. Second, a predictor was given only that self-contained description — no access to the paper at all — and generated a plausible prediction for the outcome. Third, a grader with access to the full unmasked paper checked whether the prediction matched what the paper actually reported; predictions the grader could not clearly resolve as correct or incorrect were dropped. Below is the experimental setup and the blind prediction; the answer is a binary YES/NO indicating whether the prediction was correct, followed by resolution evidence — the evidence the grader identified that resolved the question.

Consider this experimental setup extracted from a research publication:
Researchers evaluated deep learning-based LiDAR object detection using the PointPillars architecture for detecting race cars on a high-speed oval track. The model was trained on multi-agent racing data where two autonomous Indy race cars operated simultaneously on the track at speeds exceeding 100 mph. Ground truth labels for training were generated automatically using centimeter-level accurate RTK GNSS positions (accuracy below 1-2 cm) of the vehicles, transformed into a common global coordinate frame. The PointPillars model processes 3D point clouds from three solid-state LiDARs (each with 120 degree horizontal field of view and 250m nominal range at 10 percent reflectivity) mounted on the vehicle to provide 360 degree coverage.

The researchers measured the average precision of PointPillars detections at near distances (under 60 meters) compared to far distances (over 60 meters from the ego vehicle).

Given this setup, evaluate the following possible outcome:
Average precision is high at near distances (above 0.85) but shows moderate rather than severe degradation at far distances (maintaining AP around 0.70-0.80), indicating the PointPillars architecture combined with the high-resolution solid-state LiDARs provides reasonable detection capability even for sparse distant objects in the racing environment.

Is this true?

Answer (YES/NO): NO